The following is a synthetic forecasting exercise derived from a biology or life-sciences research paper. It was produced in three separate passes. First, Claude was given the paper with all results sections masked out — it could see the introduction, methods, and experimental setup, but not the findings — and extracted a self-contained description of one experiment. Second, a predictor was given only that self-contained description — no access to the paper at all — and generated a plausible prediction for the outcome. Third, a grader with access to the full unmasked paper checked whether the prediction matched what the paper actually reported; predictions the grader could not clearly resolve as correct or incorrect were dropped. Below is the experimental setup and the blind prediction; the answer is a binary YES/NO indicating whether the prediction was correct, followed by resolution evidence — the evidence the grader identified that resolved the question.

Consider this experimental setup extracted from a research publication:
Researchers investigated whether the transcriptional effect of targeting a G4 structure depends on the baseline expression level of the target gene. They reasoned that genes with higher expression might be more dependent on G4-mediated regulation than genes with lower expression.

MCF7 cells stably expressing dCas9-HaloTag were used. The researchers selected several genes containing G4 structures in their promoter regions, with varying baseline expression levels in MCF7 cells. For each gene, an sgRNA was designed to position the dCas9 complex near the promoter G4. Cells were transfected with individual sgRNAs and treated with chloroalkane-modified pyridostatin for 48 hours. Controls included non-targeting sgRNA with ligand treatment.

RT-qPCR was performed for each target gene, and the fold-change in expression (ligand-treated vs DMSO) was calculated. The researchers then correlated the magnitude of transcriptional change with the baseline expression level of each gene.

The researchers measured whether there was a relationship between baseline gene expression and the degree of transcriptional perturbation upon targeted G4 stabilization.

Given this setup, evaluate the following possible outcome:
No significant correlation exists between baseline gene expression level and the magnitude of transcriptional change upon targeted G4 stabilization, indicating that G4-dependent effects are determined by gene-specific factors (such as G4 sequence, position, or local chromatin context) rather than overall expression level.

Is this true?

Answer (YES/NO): NO